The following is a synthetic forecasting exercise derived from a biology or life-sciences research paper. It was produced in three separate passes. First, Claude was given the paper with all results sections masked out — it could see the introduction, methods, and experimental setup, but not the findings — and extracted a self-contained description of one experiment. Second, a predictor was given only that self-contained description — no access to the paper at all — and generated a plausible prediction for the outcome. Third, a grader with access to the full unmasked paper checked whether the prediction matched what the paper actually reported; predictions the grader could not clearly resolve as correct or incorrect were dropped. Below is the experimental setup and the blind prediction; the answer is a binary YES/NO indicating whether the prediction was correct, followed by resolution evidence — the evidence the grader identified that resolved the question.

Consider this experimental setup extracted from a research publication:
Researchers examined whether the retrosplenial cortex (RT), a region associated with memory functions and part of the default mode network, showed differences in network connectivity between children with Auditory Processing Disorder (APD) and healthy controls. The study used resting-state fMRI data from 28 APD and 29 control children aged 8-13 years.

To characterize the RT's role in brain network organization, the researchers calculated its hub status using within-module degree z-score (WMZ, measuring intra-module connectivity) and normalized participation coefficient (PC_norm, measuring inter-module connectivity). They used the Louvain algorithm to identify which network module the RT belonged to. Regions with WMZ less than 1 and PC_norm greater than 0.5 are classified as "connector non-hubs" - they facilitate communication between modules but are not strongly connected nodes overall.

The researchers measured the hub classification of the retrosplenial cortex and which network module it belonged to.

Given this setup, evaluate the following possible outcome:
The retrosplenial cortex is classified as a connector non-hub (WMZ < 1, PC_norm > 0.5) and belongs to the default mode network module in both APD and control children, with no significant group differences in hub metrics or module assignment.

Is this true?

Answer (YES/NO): NO